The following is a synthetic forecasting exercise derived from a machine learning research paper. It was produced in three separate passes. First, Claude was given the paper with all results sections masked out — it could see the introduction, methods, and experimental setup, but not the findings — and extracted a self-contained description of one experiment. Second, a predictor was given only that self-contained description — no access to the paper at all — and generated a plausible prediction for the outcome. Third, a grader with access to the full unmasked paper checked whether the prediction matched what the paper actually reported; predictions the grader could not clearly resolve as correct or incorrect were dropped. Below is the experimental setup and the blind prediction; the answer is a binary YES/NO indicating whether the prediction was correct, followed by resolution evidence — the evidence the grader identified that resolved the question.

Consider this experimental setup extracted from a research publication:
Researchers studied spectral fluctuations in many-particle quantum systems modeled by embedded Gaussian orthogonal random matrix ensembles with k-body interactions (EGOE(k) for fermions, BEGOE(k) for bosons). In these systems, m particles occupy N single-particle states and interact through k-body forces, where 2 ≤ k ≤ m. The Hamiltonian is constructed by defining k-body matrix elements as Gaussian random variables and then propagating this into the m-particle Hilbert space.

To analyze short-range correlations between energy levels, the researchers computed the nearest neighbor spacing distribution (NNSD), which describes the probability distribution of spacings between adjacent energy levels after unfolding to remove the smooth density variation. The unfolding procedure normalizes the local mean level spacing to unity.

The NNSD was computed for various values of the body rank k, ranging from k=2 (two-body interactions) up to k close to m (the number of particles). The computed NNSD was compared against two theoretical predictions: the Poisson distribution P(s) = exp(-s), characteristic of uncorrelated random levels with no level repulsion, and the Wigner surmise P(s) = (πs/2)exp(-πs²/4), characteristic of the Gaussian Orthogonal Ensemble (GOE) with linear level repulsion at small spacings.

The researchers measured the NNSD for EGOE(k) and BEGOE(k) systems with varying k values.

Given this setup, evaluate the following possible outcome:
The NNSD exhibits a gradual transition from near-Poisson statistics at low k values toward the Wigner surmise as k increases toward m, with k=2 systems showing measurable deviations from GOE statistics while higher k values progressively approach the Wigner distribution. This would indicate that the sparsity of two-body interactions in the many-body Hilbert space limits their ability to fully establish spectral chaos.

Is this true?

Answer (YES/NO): NO